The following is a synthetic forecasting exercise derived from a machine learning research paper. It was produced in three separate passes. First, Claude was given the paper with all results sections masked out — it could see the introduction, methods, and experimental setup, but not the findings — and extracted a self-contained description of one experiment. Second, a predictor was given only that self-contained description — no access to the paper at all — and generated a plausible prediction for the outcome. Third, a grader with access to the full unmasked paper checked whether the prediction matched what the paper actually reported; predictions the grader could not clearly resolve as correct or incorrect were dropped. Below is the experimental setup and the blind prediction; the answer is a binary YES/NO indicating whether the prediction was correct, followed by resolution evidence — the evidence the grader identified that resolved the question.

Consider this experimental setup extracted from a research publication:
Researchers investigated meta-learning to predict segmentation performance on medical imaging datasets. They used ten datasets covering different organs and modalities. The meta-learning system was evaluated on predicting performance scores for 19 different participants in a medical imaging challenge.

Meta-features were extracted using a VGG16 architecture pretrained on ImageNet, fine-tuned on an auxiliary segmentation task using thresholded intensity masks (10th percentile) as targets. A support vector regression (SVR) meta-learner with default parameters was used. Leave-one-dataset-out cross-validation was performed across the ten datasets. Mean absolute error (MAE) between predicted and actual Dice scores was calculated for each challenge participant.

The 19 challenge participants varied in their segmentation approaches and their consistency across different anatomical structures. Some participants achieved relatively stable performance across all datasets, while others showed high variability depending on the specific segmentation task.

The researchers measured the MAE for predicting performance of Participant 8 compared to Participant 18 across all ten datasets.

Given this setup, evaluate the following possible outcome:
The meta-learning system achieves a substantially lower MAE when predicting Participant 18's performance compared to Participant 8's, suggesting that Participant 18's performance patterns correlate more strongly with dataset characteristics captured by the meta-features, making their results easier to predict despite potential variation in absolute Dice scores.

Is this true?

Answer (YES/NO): NO